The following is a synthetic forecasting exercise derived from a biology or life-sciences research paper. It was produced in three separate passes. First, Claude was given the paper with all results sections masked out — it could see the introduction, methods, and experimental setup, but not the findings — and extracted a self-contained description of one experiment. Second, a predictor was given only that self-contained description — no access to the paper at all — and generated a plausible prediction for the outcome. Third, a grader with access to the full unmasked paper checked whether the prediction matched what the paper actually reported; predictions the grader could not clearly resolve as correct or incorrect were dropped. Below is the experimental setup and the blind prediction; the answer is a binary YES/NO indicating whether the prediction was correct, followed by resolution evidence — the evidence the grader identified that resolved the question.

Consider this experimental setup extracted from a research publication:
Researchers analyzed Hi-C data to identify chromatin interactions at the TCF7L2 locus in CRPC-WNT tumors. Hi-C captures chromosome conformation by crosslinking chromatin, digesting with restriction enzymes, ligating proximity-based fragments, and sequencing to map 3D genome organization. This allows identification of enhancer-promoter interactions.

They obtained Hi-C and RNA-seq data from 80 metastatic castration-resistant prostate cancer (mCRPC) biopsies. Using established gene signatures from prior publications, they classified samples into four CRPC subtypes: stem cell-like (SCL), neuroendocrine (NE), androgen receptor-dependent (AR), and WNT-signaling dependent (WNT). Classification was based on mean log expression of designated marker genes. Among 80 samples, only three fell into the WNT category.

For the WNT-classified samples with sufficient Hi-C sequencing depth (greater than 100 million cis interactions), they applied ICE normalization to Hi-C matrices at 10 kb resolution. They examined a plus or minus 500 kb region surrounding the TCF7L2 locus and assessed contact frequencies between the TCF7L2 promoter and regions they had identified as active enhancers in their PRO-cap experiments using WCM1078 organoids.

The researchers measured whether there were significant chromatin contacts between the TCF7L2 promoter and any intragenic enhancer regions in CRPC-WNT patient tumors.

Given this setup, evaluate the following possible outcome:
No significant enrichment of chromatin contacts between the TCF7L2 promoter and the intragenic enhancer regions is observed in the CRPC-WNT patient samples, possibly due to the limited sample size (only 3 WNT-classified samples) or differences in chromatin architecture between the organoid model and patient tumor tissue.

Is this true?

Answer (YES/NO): NO